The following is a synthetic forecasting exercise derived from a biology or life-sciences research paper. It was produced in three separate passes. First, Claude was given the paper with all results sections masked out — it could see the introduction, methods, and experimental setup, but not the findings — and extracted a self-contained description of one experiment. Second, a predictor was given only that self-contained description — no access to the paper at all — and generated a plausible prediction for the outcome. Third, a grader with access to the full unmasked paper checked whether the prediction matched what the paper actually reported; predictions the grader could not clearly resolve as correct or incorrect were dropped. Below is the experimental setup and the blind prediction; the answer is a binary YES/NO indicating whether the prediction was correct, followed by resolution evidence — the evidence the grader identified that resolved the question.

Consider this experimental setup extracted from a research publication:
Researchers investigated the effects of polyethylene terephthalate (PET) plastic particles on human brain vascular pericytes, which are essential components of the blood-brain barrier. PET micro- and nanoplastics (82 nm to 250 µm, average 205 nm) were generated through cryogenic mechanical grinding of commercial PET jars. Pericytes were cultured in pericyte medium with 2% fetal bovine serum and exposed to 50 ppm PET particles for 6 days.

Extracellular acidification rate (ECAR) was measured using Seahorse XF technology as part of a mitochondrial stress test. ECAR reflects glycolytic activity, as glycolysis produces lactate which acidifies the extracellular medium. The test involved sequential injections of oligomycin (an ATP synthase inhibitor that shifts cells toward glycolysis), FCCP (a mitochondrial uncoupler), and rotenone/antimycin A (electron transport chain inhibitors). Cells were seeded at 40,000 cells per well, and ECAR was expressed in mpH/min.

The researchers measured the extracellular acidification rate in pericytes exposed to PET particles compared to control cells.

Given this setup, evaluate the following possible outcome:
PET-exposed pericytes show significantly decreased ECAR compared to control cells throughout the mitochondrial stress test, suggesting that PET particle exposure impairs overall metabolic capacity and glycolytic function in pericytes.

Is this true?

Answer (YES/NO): NO